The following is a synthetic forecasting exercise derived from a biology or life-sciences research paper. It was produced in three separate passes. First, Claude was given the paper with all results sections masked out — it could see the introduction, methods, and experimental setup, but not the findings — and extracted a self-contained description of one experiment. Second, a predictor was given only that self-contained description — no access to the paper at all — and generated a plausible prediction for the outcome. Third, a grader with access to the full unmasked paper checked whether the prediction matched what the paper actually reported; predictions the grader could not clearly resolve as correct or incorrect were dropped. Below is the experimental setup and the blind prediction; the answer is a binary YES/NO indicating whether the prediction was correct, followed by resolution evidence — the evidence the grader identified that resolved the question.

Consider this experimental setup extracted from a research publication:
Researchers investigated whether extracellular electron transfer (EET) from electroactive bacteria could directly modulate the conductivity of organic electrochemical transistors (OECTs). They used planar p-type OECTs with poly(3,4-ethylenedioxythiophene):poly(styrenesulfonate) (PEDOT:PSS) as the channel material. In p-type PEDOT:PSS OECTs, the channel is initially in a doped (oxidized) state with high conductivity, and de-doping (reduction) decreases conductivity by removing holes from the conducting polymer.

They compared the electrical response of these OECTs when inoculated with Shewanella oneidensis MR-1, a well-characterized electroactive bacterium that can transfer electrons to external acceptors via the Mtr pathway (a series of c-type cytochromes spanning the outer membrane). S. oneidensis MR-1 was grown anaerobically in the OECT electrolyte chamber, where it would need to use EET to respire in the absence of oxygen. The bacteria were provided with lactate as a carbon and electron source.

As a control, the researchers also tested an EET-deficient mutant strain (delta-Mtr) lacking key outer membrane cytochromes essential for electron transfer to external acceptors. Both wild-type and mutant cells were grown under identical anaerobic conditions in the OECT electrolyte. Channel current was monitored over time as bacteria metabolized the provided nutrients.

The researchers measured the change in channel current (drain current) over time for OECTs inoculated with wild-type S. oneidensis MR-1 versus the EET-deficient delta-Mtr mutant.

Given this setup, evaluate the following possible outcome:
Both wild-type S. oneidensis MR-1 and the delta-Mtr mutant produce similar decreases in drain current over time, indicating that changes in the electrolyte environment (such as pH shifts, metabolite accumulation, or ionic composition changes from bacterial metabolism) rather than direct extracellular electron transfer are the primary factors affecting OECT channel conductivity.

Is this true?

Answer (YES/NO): NO